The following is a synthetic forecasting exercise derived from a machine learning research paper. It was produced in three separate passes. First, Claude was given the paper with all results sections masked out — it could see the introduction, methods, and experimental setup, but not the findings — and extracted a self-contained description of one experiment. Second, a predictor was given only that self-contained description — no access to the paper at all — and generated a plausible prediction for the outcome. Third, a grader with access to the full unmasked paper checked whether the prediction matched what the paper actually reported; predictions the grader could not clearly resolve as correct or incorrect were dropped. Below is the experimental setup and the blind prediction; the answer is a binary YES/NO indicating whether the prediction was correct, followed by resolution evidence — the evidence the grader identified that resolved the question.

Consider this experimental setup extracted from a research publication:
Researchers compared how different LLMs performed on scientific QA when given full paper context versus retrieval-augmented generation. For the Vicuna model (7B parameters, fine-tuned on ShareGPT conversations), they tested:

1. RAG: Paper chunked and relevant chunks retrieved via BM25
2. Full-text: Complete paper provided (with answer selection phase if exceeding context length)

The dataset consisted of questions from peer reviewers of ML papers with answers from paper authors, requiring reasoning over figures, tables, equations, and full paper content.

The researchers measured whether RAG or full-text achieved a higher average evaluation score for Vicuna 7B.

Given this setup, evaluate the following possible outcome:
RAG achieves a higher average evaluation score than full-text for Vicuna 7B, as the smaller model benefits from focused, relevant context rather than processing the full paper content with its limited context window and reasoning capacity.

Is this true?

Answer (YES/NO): NO